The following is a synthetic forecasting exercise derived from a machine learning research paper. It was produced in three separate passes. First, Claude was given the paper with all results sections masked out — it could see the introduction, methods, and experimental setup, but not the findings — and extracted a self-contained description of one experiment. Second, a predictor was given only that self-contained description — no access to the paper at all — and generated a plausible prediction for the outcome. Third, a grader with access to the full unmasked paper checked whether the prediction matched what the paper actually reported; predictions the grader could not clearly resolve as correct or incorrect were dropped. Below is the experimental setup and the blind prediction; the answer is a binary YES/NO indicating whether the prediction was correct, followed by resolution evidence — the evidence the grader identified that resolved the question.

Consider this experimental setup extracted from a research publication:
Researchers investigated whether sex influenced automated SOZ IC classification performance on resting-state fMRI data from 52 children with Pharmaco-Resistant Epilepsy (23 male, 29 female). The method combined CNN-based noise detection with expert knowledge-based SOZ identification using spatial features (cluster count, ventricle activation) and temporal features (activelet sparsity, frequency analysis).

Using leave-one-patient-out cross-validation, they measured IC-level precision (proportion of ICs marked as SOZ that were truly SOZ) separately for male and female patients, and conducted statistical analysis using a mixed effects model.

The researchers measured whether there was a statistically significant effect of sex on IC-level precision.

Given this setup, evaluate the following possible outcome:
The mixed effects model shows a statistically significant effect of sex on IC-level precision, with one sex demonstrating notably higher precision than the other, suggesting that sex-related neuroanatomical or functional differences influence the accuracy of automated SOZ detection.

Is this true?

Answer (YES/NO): NO